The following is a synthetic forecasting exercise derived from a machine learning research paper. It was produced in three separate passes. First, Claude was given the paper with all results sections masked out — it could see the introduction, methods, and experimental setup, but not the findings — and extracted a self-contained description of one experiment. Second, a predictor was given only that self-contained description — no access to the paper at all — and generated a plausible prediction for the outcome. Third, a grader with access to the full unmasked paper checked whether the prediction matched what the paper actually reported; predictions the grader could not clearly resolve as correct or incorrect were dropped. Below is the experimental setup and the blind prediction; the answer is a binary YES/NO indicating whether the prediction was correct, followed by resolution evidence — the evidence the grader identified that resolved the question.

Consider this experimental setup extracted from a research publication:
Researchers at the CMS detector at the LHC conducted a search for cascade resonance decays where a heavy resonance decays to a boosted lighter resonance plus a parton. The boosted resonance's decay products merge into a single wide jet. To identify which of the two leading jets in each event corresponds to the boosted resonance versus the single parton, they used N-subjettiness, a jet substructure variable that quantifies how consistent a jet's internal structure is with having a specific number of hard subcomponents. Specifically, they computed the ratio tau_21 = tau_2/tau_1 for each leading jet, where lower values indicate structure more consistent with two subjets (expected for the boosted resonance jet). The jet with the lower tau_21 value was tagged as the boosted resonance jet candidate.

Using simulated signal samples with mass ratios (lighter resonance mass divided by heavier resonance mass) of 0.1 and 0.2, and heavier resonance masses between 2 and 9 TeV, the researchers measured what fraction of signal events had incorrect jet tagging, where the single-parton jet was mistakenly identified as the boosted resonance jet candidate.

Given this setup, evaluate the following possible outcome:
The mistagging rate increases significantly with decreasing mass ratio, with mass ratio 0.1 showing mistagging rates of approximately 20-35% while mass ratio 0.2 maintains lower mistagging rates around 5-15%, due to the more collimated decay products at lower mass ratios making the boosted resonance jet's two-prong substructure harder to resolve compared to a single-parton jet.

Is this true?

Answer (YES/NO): NO